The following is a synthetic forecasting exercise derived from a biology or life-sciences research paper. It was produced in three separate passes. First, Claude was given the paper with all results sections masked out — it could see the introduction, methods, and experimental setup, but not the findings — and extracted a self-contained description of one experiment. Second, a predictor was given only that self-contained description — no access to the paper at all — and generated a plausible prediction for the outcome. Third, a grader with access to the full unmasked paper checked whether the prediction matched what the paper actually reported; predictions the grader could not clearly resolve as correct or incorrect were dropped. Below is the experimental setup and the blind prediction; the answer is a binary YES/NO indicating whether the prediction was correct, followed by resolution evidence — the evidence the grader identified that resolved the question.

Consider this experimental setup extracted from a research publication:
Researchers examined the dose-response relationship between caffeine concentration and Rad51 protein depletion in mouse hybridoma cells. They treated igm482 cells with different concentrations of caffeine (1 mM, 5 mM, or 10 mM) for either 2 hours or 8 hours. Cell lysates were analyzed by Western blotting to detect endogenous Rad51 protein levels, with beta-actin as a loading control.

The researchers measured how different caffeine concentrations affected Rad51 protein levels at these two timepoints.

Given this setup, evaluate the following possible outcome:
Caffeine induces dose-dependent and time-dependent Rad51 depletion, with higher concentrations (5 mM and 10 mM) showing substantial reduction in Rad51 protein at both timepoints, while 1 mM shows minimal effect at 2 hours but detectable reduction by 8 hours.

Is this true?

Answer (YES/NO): NO